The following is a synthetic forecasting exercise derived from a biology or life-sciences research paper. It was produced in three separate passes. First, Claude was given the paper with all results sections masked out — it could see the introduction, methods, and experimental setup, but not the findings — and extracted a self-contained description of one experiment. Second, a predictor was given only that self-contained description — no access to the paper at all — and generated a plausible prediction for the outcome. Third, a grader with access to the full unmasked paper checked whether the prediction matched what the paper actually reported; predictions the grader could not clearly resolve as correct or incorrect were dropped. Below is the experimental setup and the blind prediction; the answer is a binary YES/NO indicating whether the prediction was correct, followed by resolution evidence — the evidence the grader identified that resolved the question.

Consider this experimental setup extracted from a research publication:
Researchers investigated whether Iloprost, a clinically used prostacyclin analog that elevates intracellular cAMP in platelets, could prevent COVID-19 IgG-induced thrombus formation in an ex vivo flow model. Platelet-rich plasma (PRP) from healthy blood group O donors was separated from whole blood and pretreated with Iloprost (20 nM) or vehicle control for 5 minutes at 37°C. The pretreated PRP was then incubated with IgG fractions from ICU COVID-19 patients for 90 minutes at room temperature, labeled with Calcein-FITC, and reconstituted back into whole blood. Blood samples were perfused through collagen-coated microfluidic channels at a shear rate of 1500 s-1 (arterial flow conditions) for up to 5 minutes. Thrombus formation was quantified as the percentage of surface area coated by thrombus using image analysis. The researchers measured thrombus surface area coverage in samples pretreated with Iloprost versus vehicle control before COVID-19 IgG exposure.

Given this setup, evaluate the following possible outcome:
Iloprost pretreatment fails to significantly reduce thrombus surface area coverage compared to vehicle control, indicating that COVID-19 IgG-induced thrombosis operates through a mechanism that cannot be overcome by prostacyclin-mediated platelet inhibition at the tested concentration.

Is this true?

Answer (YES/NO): NO